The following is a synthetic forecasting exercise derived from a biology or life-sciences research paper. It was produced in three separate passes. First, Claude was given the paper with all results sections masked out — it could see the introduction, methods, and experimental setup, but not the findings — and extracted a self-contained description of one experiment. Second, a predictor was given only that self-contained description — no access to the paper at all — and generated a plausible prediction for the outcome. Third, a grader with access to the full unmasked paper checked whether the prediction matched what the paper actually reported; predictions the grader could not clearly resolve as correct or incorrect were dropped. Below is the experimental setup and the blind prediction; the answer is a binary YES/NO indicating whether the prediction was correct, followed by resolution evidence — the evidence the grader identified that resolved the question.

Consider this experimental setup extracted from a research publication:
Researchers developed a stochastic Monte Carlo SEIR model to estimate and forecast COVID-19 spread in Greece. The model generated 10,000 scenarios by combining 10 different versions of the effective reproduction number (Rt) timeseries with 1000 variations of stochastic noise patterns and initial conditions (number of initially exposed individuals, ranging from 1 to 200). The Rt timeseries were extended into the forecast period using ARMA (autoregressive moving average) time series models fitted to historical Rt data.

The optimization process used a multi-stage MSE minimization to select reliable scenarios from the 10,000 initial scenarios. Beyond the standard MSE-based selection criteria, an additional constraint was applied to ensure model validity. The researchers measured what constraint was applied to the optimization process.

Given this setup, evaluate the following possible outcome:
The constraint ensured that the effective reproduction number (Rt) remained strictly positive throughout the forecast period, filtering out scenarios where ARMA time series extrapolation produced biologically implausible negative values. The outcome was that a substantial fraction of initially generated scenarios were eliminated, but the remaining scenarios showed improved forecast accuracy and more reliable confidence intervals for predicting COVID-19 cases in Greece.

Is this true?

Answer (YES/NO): NO